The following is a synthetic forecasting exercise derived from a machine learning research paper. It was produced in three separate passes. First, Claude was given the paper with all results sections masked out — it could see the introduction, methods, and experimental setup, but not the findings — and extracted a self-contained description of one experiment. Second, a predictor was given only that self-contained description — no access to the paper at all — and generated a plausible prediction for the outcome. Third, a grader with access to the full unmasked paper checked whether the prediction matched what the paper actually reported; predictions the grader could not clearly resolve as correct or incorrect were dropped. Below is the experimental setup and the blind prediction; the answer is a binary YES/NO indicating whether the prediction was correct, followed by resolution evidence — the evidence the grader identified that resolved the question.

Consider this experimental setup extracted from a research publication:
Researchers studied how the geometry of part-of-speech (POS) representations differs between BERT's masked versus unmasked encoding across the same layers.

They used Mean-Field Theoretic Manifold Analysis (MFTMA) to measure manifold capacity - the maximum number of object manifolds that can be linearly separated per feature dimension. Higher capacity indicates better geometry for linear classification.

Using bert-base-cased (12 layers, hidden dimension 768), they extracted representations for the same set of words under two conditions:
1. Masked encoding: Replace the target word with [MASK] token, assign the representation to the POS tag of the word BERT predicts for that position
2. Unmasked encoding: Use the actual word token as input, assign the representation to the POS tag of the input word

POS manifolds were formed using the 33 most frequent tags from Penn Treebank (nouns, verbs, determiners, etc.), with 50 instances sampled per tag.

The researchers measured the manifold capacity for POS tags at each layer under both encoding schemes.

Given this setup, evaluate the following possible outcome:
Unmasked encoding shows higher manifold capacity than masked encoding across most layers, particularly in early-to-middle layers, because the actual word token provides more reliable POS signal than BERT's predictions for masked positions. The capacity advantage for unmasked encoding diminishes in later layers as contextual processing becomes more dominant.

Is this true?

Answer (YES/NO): YES